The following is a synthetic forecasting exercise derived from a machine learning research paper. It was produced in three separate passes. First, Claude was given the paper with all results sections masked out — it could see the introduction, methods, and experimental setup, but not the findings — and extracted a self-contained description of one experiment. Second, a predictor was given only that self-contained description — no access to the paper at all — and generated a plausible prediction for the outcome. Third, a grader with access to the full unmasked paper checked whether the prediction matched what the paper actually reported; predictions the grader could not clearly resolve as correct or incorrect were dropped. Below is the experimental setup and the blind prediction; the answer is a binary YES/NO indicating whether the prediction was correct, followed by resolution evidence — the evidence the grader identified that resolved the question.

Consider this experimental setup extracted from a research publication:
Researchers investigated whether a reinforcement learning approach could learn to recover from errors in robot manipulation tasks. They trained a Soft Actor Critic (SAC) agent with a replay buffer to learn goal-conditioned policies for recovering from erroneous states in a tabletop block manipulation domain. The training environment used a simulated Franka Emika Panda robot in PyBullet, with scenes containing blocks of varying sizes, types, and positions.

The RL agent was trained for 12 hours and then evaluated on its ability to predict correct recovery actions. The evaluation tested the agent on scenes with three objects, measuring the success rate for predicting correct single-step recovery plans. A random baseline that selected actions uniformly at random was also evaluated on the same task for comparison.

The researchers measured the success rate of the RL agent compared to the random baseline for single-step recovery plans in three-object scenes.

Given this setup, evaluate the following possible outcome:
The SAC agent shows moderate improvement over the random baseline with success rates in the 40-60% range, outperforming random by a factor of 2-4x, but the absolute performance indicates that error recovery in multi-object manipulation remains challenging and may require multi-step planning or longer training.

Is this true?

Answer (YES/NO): NO